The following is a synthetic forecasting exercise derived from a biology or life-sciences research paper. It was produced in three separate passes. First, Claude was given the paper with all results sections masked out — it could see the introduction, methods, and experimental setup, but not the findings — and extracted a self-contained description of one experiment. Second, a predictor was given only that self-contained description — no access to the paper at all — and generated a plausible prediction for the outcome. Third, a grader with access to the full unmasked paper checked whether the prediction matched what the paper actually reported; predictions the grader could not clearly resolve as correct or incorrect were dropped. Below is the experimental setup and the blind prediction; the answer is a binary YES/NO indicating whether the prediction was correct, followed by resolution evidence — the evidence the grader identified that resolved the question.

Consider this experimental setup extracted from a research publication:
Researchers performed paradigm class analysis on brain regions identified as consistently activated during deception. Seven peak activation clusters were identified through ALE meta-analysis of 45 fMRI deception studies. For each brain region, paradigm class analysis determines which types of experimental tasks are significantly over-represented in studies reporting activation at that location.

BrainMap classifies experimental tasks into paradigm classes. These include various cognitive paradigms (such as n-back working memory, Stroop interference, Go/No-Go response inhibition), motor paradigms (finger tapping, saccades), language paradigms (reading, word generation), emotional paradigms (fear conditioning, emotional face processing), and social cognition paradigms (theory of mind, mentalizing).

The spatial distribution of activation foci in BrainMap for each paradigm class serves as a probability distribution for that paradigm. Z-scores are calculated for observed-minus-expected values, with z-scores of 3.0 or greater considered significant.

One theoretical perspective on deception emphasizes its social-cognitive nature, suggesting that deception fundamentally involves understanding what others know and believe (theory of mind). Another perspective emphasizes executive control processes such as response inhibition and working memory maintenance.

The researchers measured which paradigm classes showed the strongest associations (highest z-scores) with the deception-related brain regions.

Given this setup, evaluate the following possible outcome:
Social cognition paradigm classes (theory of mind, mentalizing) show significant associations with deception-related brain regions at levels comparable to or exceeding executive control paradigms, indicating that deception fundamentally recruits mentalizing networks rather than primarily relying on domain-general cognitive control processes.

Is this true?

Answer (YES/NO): NO